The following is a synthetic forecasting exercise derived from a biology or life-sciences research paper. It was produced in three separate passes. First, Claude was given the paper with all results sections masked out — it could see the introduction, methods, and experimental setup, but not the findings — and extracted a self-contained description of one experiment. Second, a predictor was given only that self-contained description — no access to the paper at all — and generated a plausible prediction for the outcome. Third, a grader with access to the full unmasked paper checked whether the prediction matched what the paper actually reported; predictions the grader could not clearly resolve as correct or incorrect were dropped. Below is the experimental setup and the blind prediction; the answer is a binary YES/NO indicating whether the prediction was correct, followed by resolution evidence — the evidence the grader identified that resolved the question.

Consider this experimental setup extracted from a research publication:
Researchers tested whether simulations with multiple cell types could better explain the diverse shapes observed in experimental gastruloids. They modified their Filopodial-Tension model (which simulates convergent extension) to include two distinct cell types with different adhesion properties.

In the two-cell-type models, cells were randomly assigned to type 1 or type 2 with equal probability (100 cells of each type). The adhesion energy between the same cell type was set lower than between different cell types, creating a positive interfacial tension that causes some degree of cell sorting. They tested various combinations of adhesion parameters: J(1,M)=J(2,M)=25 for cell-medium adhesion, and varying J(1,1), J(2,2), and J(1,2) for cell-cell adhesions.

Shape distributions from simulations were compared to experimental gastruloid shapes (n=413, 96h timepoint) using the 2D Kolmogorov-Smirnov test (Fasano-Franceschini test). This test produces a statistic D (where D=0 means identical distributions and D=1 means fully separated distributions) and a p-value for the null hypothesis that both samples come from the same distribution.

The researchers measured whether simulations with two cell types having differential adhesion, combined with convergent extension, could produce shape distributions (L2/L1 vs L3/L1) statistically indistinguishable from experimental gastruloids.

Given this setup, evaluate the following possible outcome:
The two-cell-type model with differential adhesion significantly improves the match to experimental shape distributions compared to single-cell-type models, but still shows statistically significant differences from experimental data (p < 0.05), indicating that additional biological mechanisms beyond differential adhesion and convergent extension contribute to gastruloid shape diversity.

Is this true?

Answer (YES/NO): NO